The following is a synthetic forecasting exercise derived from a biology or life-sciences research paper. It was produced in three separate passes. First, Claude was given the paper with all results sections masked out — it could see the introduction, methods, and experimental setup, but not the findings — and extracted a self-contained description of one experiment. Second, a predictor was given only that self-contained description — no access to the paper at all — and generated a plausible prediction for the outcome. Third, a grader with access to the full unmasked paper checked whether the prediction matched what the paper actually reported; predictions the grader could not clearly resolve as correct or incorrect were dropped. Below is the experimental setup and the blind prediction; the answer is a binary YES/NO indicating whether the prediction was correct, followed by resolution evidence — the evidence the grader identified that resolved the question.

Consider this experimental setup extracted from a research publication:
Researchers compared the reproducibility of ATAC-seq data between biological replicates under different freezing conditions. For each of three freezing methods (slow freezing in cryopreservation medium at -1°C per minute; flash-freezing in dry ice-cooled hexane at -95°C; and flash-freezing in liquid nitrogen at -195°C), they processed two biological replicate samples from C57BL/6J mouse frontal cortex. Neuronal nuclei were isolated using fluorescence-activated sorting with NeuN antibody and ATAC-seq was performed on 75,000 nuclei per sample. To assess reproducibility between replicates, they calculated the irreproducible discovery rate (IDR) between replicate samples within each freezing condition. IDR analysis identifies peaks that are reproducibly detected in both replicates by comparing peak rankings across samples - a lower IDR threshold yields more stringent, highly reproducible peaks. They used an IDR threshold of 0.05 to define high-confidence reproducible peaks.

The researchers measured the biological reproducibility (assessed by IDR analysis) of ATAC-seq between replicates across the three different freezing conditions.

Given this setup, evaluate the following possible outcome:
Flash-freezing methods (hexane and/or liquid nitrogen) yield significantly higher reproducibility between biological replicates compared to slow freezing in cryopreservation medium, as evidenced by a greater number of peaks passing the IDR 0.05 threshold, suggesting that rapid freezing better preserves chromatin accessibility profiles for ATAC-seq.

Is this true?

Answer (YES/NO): NO